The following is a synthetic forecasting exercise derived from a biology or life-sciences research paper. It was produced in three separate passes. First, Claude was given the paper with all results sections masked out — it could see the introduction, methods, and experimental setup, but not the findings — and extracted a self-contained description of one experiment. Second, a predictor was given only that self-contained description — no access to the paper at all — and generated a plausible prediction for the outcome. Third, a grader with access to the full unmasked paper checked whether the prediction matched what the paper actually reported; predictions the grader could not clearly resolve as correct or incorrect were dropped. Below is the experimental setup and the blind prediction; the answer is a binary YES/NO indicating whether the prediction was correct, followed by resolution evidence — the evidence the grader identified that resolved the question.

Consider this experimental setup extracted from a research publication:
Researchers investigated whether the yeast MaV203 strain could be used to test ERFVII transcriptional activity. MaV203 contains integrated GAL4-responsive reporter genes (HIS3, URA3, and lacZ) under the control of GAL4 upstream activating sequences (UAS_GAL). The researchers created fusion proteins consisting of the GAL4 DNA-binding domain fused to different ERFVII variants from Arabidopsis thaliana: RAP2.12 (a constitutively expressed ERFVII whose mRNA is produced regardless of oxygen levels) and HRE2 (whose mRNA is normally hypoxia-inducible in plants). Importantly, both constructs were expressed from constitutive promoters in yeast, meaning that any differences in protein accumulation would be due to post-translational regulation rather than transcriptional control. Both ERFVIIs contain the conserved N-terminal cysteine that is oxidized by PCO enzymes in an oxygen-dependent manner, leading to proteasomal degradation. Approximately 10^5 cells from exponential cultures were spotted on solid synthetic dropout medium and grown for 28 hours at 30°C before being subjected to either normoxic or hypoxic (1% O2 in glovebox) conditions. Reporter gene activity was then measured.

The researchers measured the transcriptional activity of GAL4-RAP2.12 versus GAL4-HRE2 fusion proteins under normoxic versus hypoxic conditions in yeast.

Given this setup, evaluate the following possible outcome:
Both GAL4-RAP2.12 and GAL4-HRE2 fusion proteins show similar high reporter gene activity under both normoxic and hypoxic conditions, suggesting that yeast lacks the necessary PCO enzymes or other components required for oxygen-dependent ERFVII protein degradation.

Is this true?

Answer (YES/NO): NO